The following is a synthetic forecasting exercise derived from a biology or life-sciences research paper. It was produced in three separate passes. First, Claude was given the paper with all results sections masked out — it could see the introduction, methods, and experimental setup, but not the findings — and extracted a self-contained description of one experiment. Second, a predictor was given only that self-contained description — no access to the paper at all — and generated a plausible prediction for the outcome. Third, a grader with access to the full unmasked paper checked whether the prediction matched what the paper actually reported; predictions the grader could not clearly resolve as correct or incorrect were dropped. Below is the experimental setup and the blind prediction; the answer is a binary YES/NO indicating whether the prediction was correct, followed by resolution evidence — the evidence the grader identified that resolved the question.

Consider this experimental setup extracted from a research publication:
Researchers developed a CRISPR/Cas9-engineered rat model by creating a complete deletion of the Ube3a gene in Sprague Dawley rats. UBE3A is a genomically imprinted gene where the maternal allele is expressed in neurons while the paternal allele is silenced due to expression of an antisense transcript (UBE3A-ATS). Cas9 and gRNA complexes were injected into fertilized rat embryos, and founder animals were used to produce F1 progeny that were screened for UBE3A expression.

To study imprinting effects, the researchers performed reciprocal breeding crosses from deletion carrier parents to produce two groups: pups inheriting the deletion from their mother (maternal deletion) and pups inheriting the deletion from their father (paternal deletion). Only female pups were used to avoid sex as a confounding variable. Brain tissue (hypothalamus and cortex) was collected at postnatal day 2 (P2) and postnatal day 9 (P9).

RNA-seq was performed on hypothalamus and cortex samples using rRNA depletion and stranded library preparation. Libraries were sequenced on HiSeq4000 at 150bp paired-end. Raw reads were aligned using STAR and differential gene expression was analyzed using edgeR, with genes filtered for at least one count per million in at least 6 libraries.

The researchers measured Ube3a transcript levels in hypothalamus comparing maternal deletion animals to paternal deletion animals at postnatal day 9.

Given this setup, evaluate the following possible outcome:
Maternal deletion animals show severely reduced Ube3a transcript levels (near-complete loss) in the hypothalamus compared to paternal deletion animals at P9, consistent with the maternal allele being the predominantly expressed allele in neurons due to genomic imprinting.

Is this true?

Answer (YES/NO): YES